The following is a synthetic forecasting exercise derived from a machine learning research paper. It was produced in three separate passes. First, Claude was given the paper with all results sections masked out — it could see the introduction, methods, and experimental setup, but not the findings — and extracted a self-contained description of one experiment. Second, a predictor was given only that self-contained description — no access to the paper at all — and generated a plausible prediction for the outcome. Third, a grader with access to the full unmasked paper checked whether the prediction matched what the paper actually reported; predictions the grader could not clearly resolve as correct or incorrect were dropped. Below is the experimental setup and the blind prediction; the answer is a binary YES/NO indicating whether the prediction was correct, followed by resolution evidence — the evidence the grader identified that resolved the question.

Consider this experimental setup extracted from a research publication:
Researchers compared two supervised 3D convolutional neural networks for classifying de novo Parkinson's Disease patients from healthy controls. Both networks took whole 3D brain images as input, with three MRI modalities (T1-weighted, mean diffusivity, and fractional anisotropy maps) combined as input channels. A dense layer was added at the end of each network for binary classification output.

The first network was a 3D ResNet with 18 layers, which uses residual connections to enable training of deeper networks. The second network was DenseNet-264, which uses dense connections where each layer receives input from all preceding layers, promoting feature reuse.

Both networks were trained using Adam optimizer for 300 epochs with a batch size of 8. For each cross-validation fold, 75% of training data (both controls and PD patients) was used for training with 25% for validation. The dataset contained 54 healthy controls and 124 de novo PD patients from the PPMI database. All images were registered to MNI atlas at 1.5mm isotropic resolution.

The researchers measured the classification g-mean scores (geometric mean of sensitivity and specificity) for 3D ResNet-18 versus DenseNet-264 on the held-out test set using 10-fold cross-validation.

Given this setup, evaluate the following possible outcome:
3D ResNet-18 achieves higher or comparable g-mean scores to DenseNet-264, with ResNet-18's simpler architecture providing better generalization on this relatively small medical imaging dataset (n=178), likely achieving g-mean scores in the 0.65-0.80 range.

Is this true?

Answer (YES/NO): NO